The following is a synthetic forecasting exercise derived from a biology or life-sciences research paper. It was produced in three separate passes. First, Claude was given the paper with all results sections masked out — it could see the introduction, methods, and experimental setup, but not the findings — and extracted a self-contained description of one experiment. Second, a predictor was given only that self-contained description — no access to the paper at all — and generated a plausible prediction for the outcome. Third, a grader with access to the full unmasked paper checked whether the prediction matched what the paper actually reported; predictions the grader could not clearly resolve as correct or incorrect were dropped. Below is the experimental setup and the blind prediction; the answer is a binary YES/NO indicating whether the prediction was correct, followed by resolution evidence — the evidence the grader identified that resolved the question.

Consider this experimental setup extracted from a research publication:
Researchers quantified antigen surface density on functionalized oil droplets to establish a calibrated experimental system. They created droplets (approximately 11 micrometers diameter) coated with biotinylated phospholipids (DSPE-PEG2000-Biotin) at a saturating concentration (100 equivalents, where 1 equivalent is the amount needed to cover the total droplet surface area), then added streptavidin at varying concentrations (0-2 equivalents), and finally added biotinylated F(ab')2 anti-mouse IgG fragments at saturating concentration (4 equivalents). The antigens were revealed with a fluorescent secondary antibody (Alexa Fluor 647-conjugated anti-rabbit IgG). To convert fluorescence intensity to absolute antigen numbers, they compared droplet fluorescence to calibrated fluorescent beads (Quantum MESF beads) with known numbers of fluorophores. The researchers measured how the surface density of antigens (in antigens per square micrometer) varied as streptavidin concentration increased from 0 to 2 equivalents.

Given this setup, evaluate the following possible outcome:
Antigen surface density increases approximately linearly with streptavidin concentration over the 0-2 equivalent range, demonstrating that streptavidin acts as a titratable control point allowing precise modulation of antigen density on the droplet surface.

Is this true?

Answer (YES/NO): NO